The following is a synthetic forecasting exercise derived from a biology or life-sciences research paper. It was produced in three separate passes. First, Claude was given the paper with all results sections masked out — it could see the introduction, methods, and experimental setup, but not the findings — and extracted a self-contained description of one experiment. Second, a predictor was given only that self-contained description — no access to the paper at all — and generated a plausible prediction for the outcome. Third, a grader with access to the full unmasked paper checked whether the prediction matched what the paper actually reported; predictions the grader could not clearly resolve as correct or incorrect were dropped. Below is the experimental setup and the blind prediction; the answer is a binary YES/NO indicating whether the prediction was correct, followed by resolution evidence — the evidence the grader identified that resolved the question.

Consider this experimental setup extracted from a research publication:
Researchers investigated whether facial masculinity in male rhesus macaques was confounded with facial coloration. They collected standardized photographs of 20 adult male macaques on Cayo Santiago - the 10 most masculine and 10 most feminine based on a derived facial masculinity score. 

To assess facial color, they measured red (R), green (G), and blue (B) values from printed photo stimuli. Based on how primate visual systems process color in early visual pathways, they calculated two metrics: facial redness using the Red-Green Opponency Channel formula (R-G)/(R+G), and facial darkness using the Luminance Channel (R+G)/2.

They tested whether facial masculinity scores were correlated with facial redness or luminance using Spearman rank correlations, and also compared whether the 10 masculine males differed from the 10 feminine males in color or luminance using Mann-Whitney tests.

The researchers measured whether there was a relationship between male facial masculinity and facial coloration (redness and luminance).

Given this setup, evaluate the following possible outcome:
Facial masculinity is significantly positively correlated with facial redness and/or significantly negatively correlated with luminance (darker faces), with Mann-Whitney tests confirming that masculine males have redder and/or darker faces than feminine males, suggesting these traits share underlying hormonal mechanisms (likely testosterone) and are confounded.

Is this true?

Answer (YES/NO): NO